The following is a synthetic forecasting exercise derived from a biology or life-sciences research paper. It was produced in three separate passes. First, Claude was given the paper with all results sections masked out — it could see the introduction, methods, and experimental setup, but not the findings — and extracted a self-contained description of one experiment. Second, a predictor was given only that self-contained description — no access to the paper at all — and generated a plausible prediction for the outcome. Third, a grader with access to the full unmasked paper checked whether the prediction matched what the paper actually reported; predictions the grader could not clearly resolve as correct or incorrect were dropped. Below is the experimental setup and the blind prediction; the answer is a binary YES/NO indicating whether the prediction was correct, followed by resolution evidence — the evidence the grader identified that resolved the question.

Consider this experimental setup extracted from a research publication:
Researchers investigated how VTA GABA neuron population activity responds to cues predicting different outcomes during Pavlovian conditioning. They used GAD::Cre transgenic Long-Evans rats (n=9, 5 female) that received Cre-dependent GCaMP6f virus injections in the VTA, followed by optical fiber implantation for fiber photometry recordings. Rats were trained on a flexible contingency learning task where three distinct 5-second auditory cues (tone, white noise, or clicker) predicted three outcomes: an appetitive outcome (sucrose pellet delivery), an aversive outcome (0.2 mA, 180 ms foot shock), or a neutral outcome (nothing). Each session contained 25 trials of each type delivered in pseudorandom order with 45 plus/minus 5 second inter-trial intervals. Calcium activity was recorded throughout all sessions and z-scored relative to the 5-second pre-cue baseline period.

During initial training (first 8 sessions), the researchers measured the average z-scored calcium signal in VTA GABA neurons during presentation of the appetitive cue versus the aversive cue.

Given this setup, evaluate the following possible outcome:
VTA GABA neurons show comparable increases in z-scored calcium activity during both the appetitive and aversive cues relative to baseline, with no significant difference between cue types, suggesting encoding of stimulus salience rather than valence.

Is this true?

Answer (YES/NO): YES